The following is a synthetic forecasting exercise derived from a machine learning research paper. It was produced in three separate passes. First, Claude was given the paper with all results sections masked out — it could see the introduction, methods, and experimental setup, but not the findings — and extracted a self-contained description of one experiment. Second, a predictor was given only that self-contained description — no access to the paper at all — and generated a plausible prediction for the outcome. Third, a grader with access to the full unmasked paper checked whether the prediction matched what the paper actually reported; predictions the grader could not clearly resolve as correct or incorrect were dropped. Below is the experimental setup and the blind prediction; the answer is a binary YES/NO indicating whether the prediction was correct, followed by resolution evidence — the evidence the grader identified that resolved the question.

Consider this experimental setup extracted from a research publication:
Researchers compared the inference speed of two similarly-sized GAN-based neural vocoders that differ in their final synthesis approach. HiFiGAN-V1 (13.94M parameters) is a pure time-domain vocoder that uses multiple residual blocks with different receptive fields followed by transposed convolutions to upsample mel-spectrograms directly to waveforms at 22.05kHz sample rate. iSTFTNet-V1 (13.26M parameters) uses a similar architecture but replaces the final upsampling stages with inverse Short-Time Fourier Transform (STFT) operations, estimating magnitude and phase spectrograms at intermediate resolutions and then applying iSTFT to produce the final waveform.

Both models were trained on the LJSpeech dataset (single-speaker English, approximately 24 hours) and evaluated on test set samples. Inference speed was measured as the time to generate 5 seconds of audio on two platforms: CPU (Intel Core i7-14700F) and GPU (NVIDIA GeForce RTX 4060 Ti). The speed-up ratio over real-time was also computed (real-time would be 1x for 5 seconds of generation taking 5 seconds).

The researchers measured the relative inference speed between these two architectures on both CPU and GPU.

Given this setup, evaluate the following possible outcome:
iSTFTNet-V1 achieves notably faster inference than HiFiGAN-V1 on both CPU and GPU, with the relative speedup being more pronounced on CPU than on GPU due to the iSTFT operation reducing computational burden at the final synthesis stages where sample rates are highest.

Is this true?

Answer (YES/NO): NO